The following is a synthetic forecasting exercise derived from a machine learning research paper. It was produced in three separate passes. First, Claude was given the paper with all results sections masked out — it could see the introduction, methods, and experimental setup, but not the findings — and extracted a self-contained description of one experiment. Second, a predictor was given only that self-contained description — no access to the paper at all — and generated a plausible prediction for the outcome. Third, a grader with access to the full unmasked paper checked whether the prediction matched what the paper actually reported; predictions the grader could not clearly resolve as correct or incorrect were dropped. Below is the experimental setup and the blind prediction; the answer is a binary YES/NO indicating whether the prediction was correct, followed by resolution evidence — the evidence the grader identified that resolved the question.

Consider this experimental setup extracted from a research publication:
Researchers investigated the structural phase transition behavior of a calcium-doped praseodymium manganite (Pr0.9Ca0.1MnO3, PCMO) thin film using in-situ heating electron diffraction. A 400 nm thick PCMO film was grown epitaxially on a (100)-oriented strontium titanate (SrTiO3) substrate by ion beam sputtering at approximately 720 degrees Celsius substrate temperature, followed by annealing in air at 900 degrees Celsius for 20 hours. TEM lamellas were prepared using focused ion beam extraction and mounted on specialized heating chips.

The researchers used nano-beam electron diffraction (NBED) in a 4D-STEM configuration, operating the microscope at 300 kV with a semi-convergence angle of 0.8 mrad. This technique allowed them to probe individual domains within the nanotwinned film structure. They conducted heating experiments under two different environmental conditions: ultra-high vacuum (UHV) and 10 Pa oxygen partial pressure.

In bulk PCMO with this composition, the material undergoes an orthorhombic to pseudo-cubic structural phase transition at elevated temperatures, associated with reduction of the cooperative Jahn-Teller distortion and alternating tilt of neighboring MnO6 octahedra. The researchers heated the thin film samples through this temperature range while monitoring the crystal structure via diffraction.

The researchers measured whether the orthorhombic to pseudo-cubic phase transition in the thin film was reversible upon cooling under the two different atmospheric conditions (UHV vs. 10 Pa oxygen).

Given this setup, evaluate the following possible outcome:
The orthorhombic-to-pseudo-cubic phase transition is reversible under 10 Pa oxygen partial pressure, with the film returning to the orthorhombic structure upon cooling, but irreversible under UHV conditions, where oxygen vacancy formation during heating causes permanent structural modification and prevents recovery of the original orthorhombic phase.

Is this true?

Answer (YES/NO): YES